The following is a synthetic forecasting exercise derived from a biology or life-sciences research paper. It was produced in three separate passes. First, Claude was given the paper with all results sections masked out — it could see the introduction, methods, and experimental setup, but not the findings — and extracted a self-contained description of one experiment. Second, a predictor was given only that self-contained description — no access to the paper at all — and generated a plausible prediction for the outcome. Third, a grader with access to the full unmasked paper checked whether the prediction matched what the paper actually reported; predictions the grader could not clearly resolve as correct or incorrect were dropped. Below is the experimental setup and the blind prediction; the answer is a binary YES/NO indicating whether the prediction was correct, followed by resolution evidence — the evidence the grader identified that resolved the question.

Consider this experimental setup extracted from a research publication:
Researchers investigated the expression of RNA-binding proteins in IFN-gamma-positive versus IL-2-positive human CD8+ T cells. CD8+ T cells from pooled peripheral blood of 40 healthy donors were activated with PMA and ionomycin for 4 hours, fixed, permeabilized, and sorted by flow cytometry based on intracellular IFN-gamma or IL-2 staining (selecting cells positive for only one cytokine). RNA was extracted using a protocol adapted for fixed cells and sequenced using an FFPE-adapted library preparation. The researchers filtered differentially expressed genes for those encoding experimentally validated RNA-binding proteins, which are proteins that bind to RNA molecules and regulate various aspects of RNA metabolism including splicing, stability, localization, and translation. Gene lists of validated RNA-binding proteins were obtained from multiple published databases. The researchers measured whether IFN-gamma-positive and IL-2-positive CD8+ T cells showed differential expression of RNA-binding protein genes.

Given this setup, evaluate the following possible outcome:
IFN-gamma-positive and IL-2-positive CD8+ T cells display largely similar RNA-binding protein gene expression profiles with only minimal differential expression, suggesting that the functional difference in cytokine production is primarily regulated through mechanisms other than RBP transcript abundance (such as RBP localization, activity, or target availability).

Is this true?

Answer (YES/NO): NO